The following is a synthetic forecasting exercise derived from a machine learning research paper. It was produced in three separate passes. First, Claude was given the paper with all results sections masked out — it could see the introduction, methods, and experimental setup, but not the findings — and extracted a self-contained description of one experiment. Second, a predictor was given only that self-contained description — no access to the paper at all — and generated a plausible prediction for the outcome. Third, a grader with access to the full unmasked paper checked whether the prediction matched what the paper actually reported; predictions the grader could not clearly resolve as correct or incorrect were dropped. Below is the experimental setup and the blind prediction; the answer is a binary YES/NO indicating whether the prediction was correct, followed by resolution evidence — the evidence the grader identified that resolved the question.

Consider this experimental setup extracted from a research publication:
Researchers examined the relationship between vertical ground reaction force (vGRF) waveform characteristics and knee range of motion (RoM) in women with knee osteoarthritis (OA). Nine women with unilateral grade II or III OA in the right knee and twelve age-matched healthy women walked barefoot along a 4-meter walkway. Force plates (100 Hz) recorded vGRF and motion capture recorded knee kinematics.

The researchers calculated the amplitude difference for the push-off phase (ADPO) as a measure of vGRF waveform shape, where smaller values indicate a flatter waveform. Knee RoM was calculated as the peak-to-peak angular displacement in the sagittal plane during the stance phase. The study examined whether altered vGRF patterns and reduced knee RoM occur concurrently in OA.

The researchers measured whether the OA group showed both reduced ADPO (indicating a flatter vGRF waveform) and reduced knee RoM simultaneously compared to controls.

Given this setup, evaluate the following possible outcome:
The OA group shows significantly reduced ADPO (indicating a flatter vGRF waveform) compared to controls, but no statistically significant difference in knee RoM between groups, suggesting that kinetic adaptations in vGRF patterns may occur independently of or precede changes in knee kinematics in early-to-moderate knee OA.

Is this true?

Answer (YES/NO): NO